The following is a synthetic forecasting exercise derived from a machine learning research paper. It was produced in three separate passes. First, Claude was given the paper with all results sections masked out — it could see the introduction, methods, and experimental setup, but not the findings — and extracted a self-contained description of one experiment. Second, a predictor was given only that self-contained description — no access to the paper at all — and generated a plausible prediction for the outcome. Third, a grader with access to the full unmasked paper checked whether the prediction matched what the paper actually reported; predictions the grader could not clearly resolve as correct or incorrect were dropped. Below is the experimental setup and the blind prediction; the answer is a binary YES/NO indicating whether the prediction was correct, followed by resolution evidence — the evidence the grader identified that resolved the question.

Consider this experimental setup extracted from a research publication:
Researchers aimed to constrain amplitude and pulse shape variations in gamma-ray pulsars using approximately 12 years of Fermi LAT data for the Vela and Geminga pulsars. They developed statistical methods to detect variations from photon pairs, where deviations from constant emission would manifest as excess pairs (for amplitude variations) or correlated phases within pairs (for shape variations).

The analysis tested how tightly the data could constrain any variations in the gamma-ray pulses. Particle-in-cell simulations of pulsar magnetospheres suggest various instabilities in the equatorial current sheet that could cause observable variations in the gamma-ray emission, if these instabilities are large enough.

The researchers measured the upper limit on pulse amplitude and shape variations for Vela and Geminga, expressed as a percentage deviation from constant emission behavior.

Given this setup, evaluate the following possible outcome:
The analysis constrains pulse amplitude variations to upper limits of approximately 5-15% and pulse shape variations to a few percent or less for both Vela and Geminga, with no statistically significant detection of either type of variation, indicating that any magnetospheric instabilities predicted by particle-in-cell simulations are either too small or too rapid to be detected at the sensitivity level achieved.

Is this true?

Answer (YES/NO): NO